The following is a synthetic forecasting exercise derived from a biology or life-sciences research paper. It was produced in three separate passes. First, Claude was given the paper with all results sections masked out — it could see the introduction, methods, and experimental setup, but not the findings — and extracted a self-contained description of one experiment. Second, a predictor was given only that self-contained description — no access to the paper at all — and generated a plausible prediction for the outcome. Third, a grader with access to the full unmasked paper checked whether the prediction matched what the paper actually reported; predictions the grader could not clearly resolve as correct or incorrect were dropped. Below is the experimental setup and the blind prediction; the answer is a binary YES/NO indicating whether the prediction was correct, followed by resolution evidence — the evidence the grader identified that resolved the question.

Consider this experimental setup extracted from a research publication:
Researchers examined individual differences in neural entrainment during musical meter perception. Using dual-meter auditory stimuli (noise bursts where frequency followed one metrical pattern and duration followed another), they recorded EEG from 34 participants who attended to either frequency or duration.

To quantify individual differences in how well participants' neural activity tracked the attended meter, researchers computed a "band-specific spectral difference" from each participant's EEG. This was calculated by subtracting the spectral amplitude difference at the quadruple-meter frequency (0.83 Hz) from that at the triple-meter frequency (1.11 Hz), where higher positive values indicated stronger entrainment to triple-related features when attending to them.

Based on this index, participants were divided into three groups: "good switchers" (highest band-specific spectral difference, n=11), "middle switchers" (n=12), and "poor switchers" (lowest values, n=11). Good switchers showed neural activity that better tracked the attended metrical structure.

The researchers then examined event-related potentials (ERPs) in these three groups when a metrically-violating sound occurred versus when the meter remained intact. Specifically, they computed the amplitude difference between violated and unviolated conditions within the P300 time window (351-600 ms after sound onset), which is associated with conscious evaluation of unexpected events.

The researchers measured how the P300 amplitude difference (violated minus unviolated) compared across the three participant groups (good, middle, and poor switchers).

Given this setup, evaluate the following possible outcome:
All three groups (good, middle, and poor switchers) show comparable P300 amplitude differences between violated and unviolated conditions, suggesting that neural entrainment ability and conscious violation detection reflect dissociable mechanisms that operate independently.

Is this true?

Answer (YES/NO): NO